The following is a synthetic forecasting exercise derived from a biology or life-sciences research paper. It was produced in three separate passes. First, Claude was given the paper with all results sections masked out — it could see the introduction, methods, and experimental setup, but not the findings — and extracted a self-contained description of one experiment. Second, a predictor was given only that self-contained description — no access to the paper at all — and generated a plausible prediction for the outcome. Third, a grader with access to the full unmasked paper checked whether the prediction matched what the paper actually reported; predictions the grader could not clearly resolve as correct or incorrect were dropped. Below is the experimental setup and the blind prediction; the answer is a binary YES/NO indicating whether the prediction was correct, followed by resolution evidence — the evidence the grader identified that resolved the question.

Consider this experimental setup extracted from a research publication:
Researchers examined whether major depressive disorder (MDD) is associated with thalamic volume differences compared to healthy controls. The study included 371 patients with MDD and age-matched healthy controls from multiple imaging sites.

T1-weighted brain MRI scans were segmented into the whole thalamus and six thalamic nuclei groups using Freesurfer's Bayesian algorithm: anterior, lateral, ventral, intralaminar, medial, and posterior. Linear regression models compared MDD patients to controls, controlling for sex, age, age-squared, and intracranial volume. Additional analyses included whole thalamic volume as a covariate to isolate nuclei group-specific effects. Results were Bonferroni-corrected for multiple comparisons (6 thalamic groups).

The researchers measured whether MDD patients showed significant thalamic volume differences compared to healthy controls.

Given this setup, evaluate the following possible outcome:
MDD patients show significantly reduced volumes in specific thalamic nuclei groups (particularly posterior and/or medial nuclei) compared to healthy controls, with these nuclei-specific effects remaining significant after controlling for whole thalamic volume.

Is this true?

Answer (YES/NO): NO